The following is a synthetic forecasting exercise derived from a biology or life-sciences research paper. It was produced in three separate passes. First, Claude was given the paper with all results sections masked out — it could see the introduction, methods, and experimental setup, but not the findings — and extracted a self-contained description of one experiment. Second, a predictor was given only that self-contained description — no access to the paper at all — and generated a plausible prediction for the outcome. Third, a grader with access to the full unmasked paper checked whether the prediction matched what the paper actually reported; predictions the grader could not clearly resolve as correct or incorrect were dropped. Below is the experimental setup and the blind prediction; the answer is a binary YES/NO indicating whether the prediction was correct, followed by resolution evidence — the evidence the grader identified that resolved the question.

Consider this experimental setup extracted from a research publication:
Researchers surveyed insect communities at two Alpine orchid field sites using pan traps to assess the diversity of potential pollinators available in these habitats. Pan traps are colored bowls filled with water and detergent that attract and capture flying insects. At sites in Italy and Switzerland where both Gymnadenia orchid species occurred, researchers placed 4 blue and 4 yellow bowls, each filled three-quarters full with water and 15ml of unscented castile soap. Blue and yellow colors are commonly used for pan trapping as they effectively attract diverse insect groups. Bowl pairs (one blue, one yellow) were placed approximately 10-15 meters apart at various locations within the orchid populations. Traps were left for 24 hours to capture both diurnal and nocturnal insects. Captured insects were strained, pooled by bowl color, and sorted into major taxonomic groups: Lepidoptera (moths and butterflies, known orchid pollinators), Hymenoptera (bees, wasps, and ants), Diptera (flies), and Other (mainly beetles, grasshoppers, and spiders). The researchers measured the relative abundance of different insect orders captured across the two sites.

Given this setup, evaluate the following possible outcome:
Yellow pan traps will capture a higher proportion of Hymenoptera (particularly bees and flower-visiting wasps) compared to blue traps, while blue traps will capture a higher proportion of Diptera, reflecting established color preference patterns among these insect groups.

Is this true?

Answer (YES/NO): NO